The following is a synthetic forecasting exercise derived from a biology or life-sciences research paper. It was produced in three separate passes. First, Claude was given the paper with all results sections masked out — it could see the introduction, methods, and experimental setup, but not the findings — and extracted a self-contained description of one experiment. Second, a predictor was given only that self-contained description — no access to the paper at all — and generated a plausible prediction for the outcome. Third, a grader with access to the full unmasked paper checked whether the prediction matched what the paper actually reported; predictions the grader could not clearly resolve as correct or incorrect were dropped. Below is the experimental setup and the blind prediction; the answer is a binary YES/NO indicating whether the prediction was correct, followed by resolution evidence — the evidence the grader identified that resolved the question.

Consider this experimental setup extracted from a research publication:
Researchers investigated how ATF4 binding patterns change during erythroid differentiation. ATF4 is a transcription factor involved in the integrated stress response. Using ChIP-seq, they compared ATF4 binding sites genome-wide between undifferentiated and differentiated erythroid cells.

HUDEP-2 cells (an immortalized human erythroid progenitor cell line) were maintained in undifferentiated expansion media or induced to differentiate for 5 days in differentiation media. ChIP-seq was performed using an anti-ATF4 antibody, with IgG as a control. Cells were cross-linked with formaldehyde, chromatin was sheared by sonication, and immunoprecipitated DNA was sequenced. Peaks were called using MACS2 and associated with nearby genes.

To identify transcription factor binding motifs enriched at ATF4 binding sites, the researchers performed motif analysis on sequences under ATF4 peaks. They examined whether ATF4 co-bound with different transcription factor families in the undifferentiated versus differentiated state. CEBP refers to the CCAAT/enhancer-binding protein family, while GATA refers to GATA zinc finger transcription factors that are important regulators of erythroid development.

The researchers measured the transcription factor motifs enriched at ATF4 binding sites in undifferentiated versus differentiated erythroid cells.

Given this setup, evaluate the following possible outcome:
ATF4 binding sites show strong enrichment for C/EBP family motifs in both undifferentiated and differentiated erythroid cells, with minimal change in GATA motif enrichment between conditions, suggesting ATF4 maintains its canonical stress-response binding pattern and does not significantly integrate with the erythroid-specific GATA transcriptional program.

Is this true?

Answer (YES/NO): NO